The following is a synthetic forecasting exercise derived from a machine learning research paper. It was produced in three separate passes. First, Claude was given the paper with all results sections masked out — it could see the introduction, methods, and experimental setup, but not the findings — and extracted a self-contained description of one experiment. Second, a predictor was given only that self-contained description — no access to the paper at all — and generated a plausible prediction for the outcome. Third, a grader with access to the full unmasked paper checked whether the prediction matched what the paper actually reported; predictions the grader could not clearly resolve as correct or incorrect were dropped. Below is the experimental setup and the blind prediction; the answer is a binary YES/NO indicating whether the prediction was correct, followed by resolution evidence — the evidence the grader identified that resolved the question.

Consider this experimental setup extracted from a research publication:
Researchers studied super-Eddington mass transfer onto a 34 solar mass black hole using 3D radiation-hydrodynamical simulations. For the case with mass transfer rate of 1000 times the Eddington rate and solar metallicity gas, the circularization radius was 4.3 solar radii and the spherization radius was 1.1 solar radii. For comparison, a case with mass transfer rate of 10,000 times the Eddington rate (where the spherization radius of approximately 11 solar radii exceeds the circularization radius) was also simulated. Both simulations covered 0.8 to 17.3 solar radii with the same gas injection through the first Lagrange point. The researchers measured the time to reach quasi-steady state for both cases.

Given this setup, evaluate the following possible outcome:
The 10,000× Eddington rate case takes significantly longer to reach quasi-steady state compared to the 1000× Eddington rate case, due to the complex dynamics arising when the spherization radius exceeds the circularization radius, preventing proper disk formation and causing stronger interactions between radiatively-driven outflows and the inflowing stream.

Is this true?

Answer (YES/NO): NO